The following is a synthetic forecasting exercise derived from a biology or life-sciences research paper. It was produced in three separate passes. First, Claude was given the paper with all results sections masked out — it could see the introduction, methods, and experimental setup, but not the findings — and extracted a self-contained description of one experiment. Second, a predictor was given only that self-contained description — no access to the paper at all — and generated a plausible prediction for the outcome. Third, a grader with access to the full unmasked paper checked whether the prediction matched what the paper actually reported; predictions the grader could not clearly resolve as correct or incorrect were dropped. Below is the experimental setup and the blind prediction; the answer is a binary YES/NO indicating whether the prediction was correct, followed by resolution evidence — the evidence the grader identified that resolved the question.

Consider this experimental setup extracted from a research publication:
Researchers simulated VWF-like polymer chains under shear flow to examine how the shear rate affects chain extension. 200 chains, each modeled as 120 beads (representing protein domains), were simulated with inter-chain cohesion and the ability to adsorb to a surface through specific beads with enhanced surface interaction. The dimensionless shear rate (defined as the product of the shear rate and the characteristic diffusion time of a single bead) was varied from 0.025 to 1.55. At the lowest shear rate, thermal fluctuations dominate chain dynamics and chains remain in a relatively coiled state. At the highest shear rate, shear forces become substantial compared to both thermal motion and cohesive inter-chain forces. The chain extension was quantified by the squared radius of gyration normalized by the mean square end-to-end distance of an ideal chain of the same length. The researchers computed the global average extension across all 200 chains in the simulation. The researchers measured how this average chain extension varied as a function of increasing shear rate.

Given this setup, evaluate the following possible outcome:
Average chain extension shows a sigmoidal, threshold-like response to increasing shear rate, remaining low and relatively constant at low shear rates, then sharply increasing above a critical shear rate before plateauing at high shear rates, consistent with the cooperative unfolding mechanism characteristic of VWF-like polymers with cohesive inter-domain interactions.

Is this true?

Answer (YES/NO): NO